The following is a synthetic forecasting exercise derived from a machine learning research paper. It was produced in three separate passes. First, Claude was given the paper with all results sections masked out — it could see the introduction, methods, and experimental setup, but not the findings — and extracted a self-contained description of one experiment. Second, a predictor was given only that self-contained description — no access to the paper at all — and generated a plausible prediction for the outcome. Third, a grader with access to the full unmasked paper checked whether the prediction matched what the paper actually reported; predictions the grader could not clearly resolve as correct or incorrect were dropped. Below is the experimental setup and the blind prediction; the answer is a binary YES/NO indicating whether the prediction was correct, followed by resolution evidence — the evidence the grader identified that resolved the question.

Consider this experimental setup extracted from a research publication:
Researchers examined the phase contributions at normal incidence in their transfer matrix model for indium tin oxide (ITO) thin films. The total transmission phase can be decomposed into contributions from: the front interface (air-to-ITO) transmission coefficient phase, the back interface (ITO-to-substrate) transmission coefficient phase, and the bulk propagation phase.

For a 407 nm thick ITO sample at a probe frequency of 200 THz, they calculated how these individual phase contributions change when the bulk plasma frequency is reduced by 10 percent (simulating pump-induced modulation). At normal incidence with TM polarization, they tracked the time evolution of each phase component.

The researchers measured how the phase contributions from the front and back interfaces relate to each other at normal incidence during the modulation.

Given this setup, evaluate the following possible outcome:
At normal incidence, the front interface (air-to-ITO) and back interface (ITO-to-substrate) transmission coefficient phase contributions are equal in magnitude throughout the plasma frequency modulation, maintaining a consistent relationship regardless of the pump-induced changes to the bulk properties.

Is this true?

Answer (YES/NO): YES